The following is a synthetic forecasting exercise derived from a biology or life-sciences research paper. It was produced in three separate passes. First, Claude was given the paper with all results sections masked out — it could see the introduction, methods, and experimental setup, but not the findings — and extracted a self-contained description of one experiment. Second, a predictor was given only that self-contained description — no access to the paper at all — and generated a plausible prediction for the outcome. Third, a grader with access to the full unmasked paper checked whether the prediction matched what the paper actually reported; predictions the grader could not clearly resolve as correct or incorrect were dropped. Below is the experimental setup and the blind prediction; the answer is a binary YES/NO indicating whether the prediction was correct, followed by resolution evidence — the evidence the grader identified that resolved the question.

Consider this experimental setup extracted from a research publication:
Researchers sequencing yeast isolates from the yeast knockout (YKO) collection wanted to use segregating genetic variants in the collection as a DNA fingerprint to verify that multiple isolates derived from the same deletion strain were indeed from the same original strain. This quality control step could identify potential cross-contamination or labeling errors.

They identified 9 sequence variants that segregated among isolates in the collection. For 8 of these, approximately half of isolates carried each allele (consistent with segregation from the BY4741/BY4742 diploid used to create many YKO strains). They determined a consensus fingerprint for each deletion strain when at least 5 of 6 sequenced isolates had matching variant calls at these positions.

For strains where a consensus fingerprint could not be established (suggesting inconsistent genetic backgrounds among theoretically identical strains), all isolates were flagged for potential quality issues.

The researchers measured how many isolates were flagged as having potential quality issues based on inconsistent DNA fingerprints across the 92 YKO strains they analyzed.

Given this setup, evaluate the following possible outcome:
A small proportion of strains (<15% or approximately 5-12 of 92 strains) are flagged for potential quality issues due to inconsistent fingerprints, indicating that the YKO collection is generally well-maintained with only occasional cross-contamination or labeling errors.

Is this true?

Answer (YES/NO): YES